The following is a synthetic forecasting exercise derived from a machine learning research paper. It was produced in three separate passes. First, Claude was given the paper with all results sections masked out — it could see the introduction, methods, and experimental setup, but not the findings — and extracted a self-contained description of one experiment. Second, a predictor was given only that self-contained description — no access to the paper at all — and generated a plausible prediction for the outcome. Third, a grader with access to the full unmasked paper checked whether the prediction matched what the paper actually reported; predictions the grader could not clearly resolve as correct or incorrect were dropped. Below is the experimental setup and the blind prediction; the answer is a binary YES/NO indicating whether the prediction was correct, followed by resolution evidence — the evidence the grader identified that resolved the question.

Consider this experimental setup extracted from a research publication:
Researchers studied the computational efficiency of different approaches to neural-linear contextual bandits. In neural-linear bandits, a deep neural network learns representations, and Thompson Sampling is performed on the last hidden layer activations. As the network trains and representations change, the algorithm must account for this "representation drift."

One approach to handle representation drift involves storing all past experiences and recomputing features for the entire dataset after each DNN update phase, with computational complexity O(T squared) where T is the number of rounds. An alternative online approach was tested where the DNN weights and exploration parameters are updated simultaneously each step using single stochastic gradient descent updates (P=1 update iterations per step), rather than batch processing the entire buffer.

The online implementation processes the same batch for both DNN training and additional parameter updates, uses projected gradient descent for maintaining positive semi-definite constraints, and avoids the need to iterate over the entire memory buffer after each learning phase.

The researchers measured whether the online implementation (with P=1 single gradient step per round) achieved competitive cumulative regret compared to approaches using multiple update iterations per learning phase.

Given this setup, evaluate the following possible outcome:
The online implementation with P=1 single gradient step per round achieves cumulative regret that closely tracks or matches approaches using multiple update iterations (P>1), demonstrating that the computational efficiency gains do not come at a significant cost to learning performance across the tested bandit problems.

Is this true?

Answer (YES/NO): YES